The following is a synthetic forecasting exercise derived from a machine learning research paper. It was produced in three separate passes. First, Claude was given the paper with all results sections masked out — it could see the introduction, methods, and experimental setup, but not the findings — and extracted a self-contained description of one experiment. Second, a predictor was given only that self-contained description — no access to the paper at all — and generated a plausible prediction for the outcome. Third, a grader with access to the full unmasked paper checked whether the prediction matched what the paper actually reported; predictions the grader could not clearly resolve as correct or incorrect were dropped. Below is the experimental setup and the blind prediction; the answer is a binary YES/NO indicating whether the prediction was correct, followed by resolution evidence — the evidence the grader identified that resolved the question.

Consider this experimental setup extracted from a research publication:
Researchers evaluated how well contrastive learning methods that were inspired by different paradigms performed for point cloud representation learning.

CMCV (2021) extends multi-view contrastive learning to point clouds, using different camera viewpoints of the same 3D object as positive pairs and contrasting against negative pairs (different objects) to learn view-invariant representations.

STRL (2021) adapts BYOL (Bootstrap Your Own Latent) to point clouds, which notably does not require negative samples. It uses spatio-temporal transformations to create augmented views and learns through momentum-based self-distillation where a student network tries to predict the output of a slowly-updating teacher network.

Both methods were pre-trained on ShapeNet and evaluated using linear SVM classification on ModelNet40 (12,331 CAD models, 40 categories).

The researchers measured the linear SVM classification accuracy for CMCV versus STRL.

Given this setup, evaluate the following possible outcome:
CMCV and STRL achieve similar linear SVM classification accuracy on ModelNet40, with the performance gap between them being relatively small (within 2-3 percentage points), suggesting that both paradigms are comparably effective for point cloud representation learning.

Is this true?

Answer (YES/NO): YES